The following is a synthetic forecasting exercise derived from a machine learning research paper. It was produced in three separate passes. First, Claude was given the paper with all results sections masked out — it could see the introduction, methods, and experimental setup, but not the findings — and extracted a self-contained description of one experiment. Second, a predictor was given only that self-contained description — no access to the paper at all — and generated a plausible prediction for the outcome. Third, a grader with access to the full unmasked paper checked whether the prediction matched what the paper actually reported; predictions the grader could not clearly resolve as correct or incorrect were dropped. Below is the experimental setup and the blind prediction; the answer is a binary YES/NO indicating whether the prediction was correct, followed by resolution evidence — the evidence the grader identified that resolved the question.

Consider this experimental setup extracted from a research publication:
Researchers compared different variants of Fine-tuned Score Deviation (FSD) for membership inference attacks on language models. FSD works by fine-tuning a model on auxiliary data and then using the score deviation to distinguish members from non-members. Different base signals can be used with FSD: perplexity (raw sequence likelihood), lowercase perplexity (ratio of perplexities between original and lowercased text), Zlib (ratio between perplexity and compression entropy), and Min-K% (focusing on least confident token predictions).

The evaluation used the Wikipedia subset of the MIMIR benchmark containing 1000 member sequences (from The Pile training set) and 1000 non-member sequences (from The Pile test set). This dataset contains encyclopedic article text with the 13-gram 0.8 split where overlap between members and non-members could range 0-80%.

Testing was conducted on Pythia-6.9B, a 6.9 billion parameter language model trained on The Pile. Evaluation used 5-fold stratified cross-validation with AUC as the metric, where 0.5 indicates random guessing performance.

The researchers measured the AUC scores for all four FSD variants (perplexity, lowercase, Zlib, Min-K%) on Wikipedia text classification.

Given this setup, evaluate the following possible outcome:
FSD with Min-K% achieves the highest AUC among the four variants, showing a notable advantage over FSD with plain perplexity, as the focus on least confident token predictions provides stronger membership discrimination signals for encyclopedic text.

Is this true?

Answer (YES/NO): NO